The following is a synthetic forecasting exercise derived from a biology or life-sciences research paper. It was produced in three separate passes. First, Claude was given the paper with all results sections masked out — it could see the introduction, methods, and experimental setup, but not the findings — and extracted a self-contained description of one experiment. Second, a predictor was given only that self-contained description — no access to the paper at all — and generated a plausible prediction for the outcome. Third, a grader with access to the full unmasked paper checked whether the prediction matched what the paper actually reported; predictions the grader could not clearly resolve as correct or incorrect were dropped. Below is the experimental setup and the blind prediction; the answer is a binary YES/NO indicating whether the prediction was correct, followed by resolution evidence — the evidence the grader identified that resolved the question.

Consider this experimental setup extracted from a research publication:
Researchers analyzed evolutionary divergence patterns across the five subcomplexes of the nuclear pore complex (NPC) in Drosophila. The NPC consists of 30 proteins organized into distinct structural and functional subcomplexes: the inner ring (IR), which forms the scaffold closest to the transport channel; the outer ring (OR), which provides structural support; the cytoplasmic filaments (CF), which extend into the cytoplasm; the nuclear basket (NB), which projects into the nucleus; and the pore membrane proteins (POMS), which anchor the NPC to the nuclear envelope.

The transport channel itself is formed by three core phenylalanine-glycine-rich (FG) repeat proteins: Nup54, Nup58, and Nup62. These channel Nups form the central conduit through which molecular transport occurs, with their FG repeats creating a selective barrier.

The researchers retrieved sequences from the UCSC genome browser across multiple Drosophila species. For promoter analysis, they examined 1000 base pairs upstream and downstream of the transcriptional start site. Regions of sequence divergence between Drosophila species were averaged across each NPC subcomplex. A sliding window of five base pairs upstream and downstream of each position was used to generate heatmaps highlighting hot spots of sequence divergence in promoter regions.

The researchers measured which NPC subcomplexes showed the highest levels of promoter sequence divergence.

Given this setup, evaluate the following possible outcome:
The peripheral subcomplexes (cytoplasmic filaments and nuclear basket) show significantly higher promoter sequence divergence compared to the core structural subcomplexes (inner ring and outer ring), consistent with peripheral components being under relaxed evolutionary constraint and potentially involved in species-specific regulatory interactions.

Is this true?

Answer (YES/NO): NO